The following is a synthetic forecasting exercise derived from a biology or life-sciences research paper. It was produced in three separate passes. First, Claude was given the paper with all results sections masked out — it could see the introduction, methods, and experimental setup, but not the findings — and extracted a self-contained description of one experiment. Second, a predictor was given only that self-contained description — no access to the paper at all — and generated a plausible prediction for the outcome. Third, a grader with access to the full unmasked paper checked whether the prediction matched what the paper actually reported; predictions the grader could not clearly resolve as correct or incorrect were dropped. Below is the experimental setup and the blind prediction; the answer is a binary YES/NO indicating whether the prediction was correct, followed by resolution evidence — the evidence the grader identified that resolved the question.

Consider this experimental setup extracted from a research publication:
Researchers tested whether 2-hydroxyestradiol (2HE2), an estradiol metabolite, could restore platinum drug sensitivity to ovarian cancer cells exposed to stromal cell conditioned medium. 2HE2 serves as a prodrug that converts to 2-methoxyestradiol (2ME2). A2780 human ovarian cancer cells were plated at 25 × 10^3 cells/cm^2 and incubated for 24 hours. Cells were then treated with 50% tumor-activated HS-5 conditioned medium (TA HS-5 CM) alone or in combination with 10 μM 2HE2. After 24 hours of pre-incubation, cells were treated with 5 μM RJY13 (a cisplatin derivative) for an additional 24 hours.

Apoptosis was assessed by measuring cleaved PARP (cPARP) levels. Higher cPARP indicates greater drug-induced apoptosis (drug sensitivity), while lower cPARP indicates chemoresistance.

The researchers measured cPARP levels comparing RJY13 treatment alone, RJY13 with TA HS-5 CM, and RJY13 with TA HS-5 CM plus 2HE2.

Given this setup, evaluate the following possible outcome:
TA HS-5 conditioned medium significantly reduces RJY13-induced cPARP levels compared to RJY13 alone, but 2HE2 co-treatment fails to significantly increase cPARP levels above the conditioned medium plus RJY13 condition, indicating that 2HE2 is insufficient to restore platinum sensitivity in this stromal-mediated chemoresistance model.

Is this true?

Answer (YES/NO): NO